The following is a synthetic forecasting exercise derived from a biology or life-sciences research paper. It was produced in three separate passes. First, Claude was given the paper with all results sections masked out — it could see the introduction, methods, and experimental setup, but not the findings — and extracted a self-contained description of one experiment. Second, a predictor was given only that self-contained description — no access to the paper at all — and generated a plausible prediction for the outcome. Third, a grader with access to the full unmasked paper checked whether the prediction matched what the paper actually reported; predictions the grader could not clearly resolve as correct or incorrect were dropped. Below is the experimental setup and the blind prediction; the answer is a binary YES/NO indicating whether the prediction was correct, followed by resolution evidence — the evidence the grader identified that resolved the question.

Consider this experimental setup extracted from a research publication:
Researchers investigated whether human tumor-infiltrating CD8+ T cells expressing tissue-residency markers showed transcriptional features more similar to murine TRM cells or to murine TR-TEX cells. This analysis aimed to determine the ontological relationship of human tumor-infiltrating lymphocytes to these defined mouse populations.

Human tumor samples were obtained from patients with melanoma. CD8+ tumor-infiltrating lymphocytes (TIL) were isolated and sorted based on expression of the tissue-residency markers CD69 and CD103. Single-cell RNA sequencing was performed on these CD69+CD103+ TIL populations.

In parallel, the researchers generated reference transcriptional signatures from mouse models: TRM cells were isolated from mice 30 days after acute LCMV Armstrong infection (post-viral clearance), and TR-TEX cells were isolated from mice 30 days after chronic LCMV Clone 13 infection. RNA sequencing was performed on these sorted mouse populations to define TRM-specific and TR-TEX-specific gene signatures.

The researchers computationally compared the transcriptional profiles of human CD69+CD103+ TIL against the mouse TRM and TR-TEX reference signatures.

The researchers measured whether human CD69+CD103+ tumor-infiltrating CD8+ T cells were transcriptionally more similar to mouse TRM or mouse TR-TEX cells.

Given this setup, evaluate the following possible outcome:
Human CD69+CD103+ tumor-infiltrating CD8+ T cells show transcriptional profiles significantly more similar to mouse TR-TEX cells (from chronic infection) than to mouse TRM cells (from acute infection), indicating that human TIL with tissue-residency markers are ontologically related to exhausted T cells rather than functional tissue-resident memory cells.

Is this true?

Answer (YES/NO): YES